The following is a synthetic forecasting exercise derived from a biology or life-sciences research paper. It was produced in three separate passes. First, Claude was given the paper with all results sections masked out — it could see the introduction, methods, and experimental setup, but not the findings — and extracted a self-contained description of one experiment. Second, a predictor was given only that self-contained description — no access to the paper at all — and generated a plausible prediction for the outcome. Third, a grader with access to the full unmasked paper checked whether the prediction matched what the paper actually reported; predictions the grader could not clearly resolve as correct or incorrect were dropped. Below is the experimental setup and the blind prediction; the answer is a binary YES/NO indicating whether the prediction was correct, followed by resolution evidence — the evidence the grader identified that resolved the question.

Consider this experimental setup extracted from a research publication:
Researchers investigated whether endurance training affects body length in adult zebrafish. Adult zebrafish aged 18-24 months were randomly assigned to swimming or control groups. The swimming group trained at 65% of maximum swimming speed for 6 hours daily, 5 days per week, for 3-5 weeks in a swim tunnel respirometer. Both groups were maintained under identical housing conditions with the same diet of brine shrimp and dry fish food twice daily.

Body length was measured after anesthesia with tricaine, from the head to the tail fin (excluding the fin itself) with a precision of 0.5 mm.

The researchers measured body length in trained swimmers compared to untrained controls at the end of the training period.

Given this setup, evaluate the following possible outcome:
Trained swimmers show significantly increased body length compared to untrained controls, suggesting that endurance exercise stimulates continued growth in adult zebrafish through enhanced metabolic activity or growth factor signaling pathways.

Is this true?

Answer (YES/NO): YES